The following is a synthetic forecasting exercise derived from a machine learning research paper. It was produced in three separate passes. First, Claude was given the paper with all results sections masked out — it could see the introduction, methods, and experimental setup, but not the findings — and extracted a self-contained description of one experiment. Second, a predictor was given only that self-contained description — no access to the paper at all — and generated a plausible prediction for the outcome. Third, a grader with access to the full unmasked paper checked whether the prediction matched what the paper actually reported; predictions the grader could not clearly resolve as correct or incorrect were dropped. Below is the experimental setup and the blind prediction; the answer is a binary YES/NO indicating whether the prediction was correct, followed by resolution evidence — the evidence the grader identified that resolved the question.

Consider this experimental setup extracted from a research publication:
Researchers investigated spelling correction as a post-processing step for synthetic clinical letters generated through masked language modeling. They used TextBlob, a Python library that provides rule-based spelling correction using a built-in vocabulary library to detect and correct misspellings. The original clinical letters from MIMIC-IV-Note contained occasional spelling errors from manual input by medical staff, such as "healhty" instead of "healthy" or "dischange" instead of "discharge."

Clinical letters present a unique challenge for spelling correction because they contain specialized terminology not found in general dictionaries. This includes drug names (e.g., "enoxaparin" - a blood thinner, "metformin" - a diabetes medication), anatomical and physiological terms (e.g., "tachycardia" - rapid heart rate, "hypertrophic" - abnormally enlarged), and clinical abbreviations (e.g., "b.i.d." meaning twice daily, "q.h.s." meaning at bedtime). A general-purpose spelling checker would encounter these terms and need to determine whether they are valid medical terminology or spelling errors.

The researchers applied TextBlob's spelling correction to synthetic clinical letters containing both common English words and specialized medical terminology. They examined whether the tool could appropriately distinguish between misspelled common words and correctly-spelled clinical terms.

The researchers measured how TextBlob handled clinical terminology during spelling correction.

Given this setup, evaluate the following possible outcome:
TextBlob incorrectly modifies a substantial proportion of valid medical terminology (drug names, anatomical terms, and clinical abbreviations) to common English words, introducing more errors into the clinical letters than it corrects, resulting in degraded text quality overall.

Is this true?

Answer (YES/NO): NO